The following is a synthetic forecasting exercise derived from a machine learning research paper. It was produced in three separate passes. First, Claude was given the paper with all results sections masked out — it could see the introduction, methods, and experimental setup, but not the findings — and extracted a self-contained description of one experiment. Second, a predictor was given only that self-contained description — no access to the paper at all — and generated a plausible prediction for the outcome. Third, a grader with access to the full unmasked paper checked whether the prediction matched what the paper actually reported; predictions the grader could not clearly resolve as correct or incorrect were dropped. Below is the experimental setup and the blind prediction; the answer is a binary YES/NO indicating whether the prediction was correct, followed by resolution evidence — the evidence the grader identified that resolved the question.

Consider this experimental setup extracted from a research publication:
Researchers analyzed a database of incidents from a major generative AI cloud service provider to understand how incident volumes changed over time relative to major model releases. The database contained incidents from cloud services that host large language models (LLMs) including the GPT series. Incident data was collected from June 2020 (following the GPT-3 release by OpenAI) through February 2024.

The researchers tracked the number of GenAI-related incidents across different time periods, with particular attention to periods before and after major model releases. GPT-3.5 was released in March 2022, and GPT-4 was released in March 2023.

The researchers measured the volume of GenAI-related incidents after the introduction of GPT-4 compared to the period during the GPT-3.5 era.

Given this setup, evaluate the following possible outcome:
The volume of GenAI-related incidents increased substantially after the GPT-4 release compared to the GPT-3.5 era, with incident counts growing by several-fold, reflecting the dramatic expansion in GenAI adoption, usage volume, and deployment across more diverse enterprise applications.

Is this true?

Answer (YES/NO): YES